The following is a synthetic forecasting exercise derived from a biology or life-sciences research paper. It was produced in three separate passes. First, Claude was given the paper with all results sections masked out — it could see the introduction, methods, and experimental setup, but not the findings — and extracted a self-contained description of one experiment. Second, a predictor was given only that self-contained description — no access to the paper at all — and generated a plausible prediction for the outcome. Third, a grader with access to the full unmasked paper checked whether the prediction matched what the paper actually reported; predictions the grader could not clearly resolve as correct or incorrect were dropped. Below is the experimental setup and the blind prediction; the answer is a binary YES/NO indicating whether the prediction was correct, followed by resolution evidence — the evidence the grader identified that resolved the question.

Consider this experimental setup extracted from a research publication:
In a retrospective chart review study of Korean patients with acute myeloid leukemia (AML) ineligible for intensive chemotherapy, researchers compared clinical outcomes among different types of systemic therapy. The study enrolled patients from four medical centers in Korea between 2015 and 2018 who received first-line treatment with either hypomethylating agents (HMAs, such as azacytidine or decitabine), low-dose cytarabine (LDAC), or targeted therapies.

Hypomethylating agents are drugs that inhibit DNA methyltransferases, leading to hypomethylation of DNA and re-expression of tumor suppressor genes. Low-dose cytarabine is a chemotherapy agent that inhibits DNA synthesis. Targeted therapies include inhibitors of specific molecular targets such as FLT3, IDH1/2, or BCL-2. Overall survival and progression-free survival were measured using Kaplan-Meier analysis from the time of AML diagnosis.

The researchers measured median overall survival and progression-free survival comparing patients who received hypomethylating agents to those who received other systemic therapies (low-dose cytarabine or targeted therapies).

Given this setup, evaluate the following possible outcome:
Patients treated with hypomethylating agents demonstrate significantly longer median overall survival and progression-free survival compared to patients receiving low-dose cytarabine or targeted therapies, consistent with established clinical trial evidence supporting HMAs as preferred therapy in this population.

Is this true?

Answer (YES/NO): NO